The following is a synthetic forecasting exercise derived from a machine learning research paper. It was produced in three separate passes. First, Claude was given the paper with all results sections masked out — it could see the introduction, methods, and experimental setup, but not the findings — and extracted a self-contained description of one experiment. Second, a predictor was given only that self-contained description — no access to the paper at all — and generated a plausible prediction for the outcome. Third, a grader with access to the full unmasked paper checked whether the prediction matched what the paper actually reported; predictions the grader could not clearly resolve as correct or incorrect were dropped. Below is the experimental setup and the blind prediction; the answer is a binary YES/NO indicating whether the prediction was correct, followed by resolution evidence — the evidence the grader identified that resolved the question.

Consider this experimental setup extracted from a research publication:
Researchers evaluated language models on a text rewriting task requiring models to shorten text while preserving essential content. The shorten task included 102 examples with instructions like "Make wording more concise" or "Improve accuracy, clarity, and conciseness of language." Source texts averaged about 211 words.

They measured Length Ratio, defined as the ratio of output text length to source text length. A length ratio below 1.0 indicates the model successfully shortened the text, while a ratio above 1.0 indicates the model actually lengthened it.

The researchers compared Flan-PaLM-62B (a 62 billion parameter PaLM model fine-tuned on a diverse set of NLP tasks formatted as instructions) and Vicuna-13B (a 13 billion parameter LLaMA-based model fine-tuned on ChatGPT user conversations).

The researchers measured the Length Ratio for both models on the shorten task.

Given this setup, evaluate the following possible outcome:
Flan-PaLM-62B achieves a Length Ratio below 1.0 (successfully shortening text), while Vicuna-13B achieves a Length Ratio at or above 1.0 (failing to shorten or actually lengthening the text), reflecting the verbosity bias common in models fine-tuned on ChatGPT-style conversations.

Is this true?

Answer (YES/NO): NO